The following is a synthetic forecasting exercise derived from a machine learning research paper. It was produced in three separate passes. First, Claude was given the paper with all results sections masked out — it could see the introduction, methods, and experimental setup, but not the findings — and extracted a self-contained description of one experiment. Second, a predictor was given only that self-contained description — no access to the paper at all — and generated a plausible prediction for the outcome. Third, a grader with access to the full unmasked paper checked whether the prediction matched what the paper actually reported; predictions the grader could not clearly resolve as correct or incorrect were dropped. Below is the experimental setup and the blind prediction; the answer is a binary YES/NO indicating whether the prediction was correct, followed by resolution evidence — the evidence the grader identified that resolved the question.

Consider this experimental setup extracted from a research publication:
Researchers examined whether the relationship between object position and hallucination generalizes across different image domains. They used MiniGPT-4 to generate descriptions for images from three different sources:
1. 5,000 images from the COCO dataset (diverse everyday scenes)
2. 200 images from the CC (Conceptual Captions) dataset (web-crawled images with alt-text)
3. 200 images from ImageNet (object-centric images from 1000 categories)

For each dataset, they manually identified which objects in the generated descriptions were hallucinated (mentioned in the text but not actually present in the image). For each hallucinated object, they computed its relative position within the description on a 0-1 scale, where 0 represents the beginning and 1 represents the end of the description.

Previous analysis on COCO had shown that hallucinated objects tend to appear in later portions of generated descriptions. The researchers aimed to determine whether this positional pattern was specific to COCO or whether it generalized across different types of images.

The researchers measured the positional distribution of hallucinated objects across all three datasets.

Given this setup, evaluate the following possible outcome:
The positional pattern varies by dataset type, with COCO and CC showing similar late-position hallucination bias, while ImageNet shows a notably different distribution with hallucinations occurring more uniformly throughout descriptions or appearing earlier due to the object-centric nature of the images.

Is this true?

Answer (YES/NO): NO